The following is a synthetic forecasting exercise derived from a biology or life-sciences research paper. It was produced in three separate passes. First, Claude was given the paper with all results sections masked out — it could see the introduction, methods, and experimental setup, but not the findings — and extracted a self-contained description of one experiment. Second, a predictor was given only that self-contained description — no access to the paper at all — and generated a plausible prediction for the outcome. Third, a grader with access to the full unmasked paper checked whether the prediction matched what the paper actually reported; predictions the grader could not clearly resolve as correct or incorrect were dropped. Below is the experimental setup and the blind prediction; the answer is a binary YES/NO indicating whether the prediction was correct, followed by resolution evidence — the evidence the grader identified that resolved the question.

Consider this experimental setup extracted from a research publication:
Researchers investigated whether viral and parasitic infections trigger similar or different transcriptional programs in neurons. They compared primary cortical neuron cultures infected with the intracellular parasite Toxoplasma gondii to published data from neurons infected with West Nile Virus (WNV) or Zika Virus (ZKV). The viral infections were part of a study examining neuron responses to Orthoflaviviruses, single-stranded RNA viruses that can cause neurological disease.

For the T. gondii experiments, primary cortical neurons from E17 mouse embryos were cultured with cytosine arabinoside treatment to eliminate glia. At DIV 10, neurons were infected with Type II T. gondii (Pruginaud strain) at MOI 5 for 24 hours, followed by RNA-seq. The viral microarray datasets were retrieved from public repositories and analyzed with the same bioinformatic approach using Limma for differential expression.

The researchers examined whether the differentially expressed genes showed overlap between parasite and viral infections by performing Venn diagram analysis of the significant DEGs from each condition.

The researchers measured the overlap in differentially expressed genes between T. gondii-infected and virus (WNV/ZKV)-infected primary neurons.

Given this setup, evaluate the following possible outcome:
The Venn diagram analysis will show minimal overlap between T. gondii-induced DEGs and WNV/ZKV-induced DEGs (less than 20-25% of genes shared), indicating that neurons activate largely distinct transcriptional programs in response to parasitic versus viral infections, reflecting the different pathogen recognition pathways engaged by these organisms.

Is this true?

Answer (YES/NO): NO